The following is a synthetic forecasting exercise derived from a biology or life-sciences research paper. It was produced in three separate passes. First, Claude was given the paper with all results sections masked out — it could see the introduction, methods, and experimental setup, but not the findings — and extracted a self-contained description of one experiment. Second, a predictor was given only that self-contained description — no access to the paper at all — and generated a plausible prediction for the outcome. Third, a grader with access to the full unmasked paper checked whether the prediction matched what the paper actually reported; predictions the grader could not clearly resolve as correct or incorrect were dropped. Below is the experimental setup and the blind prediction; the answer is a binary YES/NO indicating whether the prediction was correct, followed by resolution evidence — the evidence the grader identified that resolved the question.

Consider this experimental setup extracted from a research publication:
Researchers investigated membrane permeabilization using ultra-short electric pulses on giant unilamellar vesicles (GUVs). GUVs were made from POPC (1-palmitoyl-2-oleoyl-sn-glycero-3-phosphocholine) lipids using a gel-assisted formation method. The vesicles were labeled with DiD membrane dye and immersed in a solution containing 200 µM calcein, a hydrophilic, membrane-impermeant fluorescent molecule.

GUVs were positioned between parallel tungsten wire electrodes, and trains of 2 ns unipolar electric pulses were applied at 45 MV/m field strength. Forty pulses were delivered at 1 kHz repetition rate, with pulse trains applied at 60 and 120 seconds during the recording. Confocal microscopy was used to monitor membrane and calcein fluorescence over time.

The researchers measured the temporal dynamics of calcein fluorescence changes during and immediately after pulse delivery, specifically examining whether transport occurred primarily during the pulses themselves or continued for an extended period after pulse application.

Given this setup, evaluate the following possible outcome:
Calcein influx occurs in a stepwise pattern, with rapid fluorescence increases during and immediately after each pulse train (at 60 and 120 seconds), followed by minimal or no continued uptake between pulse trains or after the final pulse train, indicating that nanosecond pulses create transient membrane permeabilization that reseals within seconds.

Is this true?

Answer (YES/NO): YES